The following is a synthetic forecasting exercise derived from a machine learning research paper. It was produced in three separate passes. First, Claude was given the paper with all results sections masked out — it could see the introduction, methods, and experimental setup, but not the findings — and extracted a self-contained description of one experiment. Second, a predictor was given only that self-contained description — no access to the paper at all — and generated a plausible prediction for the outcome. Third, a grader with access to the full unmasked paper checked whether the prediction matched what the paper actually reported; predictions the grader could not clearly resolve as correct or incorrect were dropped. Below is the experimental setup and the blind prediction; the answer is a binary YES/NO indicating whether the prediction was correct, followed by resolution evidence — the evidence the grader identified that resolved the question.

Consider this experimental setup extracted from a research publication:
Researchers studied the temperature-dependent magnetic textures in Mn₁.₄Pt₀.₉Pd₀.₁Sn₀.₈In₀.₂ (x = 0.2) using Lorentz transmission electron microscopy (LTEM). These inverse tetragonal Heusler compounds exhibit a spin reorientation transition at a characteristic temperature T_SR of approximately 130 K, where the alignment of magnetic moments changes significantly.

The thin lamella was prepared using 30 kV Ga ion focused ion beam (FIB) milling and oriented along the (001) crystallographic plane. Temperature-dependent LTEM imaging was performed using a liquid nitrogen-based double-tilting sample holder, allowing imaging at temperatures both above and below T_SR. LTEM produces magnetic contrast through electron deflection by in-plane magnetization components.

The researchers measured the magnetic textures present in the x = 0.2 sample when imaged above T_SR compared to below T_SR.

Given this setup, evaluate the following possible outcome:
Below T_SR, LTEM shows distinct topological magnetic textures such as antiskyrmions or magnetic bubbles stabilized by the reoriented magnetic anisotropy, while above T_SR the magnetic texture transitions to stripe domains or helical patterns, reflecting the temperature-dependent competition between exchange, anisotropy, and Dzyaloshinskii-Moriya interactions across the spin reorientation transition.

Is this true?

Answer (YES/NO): NO